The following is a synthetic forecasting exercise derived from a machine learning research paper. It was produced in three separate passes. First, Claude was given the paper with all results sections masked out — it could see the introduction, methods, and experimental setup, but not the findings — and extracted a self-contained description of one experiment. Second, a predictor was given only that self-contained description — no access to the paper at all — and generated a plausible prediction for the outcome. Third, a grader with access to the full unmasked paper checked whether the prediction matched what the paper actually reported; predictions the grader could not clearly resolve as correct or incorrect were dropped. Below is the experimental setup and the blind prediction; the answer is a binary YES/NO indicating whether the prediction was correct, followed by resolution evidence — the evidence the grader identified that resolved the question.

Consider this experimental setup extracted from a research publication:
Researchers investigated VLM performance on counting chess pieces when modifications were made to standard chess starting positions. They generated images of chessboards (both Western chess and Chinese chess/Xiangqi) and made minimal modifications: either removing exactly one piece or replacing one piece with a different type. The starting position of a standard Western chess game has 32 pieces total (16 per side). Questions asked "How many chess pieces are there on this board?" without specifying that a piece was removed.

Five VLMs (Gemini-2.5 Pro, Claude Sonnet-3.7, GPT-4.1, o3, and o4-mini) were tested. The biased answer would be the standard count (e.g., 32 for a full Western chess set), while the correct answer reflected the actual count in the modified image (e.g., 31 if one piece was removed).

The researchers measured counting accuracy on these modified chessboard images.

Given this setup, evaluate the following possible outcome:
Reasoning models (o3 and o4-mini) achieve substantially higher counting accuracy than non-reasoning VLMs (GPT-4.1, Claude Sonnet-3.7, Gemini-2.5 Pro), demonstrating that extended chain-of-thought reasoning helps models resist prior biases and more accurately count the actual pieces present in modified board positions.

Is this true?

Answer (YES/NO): NO